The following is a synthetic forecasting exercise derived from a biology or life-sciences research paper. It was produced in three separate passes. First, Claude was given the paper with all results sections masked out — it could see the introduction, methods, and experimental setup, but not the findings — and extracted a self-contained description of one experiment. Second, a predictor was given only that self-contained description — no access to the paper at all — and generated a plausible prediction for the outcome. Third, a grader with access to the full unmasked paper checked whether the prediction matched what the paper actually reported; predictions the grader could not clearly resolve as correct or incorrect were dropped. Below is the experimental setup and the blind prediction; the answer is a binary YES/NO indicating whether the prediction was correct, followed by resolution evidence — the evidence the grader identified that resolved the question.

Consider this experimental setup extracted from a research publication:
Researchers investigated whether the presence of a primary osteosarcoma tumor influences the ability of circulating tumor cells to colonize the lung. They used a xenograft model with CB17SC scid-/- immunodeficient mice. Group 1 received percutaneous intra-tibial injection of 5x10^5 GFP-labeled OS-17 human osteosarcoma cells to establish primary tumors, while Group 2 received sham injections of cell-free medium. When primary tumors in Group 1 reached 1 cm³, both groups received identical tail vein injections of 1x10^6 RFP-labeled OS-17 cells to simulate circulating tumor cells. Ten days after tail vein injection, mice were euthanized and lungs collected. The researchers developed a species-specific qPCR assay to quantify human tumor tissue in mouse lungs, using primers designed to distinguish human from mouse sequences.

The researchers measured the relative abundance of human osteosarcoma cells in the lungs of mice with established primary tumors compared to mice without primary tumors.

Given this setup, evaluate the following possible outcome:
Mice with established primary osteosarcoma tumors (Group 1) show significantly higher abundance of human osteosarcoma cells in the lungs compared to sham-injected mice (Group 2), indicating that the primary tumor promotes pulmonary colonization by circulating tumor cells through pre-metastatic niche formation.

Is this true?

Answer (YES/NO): NO